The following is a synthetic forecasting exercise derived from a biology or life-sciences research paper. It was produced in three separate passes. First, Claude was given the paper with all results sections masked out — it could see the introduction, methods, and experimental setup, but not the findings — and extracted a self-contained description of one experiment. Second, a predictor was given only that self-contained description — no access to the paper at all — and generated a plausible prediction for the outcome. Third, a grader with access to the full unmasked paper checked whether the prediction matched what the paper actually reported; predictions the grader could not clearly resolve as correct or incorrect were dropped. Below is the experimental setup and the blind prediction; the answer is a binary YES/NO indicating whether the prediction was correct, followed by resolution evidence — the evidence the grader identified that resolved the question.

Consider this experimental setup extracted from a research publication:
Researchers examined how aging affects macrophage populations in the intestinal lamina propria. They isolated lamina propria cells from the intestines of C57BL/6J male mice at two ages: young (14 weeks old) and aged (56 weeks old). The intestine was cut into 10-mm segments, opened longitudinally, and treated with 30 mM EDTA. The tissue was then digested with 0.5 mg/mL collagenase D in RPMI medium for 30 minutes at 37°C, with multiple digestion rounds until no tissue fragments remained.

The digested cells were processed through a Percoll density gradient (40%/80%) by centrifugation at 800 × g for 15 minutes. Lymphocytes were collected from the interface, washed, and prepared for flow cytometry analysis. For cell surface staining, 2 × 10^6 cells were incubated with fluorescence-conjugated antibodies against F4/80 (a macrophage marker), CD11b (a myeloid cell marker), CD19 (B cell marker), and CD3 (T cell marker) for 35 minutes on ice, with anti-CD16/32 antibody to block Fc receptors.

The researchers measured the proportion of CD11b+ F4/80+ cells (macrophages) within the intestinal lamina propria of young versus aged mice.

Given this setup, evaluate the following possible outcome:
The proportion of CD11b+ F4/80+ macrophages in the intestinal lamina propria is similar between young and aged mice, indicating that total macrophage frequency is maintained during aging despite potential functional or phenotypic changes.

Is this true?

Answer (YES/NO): NO